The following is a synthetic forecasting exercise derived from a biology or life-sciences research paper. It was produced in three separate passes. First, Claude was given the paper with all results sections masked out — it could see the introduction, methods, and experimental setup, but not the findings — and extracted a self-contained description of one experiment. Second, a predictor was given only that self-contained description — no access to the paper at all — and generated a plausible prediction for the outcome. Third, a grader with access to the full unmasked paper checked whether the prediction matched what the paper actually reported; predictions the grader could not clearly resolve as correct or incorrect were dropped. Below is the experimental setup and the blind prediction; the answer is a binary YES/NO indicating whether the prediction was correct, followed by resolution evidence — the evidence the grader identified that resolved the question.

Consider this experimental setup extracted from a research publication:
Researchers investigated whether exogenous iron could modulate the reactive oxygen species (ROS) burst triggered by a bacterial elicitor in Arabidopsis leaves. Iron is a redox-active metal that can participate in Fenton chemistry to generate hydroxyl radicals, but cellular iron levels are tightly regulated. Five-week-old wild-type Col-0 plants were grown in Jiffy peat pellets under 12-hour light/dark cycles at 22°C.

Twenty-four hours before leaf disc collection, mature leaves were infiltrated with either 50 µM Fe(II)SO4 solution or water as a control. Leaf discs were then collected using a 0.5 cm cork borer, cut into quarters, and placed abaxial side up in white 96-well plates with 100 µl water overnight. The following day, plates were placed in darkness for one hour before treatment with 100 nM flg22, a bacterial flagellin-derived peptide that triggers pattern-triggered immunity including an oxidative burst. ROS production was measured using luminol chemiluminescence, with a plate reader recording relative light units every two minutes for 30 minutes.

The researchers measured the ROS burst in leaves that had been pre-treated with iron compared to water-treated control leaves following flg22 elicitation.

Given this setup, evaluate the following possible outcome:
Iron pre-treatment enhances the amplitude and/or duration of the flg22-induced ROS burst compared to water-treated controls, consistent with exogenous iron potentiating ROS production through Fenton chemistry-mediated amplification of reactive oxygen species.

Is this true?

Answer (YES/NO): YES